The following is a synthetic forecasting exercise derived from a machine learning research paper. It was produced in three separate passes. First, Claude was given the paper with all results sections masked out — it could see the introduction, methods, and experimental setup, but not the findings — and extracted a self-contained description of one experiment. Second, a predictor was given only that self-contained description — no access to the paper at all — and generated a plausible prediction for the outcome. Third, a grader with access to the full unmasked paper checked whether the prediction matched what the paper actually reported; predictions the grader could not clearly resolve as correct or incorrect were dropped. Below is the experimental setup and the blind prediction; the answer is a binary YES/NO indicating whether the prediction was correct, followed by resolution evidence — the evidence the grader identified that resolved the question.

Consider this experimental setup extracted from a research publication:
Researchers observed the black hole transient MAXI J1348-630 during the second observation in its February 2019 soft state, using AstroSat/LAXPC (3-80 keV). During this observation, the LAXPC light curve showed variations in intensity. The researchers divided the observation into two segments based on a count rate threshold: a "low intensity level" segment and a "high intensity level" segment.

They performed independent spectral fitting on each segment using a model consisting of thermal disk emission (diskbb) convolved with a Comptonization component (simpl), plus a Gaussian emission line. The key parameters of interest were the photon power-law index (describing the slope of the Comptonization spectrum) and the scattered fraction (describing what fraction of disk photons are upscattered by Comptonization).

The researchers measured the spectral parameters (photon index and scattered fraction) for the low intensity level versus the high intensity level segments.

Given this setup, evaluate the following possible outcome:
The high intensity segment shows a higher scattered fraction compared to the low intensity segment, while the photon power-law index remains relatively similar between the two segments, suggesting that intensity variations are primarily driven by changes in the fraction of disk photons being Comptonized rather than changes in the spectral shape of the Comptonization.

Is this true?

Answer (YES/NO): NO